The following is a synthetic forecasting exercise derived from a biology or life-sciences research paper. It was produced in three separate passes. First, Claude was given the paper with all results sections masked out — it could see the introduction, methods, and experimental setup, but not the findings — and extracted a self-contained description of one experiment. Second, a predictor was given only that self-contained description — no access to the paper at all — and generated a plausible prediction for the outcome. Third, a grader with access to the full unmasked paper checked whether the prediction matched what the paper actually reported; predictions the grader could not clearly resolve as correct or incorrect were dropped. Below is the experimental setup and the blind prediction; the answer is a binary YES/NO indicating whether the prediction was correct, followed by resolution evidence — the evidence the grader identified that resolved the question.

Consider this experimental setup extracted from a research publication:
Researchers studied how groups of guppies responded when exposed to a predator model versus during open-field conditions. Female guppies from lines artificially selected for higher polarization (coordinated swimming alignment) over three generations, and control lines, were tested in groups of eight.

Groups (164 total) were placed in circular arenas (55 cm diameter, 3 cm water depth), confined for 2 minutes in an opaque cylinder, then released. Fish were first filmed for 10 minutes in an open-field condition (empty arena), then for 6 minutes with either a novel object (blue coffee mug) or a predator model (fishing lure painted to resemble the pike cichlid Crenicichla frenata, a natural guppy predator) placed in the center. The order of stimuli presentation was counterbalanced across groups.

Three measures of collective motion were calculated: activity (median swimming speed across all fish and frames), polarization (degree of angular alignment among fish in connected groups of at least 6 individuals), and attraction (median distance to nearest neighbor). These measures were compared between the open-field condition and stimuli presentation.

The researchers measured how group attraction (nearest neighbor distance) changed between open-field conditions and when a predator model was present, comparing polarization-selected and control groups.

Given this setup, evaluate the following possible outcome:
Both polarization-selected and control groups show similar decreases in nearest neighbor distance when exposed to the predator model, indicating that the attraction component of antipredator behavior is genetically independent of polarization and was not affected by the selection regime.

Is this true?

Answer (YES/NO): NO